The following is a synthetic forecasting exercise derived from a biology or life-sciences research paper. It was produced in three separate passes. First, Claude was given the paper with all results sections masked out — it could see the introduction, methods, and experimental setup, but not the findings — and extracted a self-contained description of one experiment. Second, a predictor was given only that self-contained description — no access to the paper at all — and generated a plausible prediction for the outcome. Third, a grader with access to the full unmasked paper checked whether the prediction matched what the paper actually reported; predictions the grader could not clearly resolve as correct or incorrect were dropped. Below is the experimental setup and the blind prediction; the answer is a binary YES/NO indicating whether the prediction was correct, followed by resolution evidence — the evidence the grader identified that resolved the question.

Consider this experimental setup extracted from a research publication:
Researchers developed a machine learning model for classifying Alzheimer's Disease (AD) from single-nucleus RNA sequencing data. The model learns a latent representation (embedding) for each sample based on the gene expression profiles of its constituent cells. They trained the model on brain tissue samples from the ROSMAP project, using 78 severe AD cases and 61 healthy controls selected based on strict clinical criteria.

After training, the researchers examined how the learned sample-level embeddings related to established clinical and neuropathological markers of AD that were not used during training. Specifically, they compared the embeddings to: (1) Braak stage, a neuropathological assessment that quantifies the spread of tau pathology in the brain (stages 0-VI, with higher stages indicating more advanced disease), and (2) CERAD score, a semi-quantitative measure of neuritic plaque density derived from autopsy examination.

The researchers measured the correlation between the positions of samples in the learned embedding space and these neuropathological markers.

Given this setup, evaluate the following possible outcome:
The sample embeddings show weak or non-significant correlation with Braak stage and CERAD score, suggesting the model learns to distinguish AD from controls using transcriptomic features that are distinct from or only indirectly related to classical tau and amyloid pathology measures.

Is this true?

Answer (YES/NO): NO